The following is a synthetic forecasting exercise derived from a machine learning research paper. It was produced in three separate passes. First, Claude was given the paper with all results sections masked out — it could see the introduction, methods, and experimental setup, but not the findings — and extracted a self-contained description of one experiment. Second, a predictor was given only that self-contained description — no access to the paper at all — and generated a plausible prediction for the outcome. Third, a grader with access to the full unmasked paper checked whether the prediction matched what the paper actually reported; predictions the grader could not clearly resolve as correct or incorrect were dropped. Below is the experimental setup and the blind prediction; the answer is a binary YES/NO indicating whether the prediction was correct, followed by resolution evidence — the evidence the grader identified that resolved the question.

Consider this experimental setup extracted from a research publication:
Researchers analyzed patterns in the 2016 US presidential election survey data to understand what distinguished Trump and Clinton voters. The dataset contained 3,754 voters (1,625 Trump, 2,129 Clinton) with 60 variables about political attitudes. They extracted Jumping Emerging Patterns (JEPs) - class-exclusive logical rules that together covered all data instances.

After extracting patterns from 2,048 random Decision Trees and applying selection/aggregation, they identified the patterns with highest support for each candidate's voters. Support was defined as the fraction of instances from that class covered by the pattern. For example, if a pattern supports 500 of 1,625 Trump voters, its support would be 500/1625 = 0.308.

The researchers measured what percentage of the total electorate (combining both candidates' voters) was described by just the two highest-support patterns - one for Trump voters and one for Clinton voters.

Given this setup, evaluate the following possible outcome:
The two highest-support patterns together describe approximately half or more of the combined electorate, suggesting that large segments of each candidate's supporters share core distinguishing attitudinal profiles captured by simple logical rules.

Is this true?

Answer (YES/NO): YES